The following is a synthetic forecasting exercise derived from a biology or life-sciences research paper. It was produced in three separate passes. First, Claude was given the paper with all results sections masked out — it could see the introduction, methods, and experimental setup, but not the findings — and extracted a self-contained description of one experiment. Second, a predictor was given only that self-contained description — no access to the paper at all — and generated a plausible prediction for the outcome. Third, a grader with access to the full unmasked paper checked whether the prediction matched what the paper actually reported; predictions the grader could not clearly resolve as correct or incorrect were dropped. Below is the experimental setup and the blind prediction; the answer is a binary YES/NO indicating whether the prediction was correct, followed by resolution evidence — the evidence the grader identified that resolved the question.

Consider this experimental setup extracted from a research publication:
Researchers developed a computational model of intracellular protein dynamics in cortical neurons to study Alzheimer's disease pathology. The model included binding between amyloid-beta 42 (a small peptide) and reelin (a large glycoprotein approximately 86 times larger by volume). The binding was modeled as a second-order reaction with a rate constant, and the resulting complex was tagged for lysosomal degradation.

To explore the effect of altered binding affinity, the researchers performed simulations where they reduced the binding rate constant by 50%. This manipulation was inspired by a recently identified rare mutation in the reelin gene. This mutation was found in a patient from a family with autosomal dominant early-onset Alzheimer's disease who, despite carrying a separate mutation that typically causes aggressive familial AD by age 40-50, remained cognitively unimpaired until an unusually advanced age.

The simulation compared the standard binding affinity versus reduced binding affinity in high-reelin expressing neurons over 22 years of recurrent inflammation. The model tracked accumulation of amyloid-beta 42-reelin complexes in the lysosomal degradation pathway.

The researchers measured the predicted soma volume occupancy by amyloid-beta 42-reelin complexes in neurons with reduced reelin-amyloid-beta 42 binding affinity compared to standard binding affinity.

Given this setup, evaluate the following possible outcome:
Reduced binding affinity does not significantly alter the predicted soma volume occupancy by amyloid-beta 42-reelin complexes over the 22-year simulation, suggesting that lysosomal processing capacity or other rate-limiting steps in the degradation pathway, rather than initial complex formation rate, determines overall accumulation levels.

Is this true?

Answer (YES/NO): NO